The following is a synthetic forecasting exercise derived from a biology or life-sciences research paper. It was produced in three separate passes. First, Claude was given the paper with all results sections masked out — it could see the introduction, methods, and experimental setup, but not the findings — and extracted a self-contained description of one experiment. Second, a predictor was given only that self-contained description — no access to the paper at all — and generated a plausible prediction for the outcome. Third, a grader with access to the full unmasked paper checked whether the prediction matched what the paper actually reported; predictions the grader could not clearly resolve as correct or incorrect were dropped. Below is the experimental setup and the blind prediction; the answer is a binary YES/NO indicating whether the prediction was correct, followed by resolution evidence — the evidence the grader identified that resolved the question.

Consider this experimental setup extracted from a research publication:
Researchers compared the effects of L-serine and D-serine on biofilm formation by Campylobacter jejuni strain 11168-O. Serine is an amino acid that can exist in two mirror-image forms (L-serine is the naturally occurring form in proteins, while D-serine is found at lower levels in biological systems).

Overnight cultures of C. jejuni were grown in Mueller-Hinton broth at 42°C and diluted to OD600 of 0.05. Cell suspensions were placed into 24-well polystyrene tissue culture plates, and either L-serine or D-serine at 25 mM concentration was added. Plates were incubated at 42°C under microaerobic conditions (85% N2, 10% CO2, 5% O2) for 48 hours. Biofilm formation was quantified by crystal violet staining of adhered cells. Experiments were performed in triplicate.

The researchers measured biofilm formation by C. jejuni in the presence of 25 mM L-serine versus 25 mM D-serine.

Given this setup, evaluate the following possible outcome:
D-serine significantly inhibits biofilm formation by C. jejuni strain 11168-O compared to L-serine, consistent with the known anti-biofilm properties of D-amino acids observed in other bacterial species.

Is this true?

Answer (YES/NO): YES